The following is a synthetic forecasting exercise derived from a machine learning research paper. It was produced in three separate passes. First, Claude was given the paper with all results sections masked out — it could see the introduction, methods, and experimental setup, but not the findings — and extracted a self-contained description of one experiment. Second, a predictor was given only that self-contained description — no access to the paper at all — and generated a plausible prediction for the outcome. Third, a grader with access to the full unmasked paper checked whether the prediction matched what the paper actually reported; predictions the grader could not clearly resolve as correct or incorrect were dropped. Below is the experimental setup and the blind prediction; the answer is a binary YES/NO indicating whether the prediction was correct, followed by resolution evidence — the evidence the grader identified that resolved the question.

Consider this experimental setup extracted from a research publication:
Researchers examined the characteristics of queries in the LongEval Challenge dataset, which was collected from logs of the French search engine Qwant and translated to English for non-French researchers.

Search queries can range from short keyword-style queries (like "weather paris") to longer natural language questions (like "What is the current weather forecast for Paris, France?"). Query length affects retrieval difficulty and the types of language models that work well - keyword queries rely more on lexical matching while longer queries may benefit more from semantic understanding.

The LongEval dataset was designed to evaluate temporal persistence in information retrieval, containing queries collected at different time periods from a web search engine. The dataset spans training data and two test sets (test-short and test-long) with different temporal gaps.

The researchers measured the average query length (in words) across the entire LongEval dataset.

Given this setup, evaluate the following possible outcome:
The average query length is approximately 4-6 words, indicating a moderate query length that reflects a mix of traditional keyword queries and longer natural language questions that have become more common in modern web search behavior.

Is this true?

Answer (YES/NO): NO